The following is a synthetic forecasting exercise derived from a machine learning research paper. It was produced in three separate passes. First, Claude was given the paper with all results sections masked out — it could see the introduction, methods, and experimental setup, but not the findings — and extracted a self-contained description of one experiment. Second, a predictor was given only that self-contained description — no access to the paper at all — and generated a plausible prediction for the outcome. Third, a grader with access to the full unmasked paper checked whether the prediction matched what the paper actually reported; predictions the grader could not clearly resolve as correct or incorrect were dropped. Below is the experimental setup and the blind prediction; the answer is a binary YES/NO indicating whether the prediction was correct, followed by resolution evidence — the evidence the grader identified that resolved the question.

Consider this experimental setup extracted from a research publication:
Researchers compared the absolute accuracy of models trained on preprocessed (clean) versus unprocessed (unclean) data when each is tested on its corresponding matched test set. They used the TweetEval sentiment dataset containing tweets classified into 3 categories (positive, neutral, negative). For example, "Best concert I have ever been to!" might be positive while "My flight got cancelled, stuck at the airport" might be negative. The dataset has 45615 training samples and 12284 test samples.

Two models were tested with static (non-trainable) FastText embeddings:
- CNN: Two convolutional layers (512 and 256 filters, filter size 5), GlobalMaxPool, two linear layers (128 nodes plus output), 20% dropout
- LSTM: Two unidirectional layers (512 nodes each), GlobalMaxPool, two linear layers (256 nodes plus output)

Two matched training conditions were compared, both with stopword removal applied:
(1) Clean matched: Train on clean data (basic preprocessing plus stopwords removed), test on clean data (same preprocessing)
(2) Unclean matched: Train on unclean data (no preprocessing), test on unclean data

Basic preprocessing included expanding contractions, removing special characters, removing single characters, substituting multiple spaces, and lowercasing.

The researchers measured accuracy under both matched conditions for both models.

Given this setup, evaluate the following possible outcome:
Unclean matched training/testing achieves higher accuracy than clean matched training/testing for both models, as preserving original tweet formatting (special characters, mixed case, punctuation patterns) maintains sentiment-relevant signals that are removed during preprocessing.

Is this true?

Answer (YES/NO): YES